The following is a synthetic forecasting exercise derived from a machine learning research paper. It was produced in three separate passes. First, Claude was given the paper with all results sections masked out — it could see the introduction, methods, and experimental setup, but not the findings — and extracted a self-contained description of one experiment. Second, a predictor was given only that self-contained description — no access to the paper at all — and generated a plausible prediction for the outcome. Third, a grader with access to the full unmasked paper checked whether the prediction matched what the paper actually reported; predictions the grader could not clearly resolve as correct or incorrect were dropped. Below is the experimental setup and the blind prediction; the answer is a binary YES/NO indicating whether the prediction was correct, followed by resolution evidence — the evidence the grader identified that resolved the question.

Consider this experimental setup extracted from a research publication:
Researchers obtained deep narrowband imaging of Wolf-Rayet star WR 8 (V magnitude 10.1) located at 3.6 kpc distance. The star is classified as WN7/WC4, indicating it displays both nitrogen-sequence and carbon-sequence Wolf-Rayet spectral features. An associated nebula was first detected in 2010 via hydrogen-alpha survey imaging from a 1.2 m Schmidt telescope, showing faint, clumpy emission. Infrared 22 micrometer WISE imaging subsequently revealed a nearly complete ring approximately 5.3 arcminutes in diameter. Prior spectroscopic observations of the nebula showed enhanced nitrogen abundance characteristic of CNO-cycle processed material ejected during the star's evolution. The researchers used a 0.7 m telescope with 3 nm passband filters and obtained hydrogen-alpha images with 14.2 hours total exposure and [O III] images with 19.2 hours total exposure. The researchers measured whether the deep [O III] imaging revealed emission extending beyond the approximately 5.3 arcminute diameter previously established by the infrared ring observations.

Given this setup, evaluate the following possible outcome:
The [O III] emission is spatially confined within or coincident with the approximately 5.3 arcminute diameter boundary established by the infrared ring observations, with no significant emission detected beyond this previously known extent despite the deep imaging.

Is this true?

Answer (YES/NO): NO